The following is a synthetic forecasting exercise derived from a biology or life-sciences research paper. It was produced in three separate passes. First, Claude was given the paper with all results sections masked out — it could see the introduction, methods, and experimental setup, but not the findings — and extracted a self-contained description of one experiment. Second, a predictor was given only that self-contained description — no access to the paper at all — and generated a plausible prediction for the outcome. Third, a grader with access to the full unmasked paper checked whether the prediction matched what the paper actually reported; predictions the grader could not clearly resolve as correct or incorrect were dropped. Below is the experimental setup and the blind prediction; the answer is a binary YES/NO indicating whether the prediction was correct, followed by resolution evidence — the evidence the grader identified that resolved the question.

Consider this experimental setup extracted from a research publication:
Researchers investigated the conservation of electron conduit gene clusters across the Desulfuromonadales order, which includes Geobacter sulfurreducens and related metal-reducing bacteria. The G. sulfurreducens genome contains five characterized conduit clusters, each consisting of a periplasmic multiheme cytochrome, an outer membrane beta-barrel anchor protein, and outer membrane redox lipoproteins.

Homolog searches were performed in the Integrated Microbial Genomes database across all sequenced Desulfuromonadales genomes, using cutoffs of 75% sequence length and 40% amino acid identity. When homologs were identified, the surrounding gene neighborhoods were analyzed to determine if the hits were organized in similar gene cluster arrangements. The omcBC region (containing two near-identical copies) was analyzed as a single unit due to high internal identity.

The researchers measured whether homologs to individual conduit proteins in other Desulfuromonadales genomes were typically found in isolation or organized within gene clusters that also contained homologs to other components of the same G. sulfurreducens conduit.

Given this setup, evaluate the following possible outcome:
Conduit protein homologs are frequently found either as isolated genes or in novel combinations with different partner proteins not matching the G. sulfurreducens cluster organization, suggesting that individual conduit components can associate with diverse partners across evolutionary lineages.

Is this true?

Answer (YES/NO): NO